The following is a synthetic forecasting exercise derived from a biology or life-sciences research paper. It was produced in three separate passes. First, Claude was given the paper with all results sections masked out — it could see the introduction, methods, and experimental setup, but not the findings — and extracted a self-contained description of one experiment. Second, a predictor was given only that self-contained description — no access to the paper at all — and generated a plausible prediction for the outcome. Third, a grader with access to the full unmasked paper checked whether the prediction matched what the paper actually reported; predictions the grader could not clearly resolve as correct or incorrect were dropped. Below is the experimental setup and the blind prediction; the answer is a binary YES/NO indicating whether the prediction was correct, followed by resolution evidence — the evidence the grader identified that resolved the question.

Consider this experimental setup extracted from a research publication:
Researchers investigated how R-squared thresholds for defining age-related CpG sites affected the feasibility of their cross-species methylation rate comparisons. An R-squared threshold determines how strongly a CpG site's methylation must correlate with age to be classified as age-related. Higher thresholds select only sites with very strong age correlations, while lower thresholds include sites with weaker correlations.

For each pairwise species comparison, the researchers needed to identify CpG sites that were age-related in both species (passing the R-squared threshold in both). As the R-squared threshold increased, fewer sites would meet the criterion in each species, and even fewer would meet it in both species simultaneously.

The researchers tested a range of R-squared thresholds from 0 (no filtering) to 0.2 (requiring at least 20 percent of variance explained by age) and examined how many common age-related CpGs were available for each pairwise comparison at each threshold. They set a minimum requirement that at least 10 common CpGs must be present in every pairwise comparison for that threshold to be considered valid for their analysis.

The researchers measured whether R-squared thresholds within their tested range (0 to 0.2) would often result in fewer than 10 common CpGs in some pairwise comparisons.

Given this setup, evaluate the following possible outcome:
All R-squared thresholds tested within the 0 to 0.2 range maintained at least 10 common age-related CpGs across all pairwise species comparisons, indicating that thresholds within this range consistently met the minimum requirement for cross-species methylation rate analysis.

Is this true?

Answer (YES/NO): NO